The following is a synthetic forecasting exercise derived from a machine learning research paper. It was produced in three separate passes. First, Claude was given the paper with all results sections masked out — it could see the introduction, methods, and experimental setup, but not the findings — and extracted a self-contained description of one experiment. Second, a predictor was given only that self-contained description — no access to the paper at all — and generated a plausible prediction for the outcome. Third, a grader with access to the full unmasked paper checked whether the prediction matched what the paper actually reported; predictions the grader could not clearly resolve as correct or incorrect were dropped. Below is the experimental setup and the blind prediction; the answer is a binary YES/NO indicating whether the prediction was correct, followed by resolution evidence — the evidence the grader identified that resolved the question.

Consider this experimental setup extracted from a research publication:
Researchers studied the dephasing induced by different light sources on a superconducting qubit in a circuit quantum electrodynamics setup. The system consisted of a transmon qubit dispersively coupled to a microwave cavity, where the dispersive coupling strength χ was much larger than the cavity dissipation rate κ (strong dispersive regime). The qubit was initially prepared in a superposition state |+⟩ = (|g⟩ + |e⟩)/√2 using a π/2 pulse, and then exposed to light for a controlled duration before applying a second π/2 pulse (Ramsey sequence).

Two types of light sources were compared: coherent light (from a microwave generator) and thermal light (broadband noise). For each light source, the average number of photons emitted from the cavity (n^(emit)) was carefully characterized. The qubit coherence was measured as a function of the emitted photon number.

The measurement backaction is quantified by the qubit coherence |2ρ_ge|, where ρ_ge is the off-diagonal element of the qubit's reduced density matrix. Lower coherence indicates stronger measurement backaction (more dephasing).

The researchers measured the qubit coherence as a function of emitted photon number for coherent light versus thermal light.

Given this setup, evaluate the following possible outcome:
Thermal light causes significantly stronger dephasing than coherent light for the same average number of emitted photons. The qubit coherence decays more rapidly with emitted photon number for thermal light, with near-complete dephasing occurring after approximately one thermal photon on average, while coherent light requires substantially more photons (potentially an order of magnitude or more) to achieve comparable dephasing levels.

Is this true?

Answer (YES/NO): NO